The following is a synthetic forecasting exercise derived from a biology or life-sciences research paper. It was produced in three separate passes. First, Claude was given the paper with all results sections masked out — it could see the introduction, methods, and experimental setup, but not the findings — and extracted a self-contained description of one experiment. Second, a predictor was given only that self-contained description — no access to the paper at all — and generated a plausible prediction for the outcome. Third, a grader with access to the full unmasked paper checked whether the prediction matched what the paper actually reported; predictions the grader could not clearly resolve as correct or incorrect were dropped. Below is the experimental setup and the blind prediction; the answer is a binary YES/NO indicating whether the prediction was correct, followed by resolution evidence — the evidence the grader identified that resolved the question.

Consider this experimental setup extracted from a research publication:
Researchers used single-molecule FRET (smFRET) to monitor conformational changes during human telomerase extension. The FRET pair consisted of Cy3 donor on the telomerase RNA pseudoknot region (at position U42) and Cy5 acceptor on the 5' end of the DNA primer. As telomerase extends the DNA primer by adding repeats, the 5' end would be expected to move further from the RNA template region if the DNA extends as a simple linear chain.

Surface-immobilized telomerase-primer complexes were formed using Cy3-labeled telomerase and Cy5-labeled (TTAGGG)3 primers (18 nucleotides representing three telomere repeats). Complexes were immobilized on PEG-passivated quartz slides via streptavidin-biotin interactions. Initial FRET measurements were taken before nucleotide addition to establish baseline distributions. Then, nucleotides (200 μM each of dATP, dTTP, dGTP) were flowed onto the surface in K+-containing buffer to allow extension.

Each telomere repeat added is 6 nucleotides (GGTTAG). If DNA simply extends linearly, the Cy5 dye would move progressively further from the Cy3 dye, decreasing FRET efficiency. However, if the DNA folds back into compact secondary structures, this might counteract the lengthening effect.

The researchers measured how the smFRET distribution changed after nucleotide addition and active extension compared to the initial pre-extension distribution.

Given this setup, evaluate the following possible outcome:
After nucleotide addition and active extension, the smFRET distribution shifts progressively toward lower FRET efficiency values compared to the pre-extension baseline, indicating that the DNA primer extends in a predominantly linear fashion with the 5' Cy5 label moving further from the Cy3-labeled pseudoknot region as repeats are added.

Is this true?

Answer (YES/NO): NO